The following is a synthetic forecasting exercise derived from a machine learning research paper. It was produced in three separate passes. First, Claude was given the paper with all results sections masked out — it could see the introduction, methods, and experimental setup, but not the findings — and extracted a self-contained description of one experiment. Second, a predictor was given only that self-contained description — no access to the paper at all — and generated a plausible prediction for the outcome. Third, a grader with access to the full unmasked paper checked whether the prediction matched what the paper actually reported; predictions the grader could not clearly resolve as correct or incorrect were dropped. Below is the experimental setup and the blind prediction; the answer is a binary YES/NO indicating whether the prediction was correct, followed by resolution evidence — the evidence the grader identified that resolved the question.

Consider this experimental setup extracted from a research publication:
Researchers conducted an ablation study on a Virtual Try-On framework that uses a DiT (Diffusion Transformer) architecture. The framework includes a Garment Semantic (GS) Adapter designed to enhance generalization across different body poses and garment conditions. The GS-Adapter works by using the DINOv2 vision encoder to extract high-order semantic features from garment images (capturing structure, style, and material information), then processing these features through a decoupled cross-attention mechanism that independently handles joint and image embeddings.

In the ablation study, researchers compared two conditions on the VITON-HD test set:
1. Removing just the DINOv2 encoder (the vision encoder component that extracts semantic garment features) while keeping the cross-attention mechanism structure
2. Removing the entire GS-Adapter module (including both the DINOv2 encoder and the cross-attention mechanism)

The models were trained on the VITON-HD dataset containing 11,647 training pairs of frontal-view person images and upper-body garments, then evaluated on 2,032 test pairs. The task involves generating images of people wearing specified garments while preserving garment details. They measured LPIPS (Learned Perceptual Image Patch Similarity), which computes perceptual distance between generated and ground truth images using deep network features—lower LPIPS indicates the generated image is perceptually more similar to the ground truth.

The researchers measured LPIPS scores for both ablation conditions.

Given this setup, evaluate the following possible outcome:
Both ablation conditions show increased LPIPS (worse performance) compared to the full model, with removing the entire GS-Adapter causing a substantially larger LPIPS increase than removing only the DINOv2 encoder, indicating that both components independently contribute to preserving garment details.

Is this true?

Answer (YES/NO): NO